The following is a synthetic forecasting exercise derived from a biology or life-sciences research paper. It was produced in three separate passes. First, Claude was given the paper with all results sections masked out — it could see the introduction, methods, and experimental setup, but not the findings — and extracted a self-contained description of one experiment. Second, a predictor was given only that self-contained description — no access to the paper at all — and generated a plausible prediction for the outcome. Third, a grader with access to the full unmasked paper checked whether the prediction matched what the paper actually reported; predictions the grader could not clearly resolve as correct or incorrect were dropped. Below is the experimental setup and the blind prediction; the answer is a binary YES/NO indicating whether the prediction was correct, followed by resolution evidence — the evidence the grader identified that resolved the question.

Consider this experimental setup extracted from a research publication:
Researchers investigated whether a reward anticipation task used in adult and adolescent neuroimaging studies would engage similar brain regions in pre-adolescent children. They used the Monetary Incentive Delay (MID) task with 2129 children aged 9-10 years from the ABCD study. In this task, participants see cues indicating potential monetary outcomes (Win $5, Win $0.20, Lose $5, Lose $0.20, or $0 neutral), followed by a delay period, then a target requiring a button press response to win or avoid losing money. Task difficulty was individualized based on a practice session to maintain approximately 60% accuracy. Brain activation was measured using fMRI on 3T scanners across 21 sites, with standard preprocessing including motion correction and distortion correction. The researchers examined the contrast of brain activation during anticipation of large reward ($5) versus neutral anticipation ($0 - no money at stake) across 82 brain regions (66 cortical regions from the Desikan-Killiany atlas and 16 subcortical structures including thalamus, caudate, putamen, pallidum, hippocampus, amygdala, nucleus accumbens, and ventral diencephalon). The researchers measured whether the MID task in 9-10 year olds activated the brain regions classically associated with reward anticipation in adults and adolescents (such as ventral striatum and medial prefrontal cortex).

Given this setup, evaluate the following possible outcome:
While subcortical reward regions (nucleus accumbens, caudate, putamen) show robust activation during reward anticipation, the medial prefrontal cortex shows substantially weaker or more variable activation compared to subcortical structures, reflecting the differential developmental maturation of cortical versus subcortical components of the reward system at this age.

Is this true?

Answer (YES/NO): NO